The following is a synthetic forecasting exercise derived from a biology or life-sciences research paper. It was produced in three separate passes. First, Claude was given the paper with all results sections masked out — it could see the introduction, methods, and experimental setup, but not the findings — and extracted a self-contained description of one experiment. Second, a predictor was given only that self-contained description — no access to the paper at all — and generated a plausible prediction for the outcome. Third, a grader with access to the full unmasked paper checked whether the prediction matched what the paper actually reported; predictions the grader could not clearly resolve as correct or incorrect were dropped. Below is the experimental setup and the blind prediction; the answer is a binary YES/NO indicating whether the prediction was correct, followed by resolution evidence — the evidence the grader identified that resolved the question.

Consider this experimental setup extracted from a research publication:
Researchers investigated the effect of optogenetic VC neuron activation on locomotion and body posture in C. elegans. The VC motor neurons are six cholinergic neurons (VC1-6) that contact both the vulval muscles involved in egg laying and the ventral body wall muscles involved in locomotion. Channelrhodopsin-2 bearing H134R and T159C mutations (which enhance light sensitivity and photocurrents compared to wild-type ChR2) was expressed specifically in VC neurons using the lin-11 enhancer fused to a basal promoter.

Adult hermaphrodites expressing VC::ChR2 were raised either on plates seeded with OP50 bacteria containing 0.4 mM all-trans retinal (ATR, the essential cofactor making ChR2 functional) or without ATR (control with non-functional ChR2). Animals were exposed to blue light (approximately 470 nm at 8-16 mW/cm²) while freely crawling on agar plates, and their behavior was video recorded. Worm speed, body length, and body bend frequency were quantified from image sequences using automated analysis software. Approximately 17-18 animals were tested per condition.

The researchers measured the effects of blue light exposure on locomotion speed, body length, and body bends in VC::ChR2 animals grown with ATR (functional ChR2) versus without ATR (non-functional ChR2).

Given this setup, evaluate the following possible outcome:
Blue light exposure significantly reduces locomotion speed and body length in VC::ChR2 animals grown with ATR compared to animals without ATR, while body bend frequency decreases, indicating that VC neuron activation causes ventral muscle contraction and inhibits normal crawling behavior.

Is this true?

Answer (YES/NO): YES